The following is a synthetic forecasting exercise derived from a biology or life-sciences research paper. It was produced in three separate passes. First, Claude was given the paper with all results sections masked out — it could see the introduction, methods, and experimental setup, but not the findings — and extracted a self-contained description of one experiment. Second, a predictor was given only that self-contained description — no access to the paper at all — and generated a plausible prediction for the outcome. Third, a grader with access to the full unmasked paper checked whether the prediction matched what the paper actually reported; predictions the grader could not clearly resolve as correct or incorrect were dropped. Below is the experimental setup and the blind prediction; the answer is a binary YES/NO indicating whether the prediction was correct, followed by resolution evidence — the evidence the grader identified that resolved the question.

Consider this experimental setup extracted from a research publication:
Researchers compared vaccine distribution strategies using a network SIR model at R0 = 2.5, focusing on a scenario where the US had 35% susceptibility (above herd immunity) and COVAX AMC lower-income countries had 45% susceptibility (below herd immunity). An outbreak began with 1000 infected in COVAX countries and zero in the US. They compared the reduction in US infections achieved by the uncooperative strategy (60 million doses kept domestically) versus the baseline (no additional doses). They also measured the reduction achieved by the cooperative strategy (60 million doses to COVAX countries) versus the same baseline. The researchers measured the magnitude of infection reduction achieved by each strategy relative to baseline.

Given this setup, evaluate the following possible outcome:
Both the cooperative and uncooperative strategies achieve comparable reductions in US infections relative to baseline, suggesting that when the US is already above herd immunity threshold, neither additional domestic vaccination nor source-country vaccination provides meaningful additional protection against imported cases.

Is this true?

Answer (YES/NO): NO